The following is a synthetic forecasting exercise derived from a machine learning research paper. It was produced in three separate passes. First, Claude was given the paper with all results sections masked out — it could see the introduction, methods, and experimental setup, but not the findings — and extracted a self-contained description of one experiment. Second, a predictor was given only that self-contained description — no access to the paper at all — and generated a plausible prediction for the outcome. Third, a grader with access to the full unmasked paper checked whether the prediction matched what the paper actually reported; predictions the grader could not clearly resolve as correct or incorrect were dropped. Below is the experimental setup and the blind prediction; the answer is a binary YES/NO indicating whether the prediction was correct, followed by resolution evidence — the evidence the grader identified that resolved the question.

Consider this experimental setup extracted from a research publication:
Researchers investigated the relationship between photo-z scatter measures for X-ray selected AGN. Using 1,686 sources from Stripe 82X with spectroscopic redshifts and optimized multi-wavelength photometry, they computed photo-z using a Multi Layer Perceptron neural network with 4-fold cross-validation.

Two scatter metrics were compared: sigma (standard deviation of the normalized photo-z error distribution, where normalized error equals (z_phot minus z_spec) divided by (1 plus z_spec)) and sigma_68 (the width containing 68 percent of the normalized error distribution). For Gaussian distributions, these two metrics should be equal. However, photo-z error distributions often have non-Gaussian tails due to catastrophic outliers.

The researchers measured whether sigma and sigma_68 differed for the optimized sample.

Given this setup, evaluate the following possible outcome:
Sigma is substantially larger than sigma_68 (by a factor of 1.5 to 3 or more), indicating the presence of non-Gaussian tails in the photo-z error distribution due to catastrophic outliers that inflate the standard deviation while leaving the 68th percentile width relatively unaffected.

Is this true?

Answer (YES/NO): YES